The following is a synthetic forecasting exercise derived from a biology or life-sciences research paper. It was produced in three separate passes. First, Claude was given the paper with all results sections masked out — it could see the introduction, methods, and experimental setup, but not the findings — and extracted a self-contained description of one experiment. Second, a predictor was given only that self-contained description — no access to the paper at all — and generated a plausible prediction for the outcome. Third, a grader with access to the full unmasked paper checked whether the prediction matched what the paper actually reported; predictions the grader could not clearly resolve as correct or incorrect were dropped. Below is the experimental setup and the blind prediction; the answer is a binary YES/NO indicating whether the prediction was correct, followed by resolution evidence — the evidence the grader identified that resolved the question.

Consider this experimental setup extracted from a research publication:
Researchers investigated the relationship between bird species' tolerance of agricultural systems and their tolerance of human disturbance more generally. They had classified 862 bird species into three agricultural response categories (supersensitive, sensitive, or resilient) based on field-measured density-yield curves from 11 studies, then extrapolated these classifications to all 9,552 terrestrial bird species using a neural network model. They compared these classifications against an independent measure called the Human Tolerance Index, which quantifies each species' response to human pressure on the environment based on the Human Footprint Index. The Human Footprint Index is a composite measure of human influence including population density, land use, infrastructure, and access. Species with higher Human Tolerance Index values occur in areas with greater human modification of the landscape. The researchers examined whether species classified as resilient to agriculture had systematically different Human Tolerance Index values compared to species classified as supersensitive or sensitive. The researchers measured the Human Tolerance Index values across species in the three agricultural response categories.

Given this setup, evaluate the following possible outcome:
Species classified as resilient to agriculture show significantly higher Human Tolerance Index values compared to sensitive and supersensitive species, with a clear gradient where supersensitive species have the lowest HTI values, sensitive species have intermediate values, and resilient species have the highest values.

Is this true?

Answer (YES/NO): NO